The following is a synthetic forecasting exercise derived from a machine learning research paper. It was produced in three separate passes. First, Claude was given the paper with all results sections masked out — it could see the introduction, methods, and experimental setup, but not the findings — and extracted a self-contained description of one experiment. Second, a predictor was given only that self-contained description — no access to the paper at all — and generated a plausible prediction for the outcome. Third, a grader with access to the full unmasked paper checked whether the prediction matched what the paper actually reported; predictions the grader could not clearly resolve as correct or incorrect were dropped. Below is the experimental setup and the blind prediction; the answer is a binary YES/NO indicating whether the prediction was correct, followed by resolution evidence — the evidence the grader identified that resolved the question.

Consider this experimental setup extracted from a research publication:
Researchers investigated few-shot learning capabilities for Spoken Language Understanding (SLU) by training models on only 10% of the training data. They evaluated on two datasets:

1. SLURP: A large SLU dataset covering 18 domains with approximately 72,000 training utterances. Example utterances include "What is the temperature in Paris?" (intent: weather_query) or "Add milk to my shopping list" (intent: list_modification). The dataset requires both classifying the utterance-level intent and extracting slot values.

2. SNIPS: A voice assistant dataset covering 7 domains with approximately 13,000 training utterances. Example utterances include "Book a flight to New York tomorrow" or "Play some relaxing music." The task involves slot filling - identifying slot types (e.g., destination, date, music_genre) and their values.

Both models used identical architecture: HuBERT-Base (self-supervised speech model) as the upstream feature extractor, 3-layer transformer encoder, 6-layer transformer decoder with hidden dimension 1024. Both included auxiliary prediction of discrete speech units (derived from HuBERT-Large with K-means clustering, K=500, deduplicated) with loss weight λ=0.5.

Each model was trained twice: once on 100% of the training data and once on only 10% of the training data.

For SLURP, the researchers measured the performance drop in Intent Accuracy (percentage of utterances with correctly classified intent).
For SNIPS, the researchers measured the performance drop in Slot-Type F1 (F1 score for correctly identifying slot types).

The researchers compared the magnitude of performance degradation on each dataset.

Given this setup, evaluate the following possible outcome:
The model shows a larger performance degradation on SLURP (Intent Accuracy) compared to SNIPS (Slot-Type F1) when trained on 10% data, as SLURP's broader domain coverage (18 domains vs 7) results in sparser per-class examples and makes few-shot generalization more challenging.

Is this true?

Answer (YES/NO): YES